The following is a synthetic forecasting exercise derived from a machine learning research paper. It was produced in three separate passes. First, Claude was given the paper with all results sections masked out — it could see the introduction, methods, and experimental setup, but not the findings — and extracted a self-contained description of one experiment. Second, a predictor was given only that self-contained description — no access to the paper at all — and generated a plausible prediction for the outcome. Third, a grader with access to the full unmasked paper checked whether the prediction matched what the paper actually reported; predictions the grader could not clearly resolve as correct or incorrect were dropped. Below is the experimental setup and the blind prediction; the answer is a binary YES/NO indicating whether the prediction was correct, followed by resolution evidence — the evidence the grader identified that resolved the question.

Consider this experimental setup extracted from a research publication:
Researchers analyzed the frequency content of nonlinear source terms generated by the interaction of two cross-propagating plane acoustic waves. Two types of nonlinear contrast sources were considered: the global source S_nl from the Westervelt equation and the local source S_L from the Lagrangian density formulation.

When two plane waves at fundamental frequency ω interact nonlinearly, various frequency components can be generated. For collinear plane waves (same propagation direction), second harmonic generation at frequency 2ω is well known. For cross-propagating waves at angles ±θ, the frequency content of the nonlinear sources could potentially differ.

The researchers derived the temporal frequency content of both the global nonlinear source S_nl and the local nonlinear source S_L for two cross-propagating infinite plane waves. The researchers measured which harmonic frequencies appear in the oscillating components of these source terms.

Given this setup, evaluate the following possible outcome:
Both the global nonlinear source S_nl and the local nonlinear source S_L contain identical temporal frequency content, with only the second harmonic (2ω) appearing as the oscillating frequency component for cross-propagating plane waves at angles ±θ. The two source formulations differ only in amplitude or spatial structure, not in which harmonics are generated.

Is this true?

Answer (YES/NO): NO